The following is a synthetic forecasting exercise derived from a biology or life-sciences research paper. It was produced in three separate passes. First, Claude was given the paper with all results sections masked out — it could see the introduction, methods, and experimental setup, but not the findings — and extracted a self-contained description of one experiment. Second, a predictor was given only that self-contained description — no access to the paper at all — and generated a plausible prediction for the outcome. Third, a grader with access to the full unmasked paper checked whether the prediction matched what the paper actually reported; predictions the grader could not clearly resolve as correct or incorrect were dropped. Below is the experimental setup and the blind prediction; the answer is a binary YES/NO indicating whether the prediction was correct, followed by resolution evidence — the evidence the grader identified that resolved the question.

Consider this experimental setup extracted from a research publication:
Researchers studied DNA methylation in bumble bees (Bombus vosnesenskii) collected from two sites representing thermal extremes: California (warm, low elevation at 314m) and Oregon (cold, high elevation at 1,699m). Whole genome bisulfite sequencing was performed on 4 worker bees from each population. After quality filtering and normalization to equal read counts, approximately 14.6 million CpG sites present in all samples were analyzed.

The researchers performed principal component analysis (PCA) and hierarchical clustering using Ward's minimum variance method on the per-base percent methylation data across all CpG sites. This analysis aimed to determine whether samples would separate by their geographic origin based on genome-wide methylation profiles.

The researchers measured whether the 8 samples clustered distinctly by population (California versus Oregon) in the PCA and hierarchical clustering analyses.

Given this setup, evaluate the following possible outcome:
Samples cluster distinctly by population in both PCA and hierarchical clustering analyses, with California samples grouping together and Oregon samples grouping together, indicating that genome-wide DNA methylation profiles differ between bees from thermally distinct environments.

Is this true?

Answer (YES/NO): NO